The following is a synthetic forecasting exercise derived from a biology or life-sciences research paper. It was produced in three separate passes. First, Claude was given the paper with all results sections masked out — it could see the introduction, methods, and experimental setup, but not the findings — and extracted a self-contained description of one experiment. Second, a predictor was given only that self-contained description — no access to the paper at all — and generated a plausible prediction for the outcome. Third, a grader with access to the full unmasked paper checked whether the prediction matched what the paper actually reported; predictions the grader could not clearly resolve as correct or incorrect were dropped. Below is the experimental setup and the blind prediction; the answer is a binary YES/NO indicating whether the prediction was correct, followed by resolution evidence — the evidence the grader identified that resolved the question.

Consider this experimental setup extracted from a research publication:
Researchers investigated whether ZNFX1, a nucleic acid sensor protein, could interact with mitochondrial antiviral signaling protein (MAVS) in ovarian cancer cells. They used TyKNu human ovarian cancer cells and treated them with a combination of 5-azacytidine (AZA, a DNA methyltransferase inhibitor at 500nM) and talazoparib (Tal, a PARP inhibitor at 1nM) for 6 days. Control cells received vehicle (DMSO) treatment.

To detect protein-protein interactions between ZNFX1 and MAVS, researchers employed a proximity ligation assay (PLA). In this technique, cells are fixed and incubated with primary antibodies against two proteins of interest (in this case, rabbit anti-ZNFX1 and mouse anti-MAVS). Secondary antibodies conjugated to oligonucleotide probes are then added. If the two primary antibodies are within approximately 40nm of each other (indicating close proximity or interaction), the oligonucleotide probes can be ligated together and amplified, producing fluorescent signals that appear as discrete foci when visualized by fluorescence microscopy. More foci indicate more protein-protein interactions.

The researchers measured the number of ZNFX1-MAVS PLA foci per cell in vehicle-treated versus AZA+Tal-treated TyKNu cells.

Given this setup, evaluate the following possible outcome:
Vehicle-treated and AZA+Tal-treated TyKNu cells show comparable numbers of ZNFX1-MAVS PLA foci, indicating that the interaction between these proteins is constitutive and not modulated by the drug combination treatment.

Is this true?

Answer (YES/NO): NO